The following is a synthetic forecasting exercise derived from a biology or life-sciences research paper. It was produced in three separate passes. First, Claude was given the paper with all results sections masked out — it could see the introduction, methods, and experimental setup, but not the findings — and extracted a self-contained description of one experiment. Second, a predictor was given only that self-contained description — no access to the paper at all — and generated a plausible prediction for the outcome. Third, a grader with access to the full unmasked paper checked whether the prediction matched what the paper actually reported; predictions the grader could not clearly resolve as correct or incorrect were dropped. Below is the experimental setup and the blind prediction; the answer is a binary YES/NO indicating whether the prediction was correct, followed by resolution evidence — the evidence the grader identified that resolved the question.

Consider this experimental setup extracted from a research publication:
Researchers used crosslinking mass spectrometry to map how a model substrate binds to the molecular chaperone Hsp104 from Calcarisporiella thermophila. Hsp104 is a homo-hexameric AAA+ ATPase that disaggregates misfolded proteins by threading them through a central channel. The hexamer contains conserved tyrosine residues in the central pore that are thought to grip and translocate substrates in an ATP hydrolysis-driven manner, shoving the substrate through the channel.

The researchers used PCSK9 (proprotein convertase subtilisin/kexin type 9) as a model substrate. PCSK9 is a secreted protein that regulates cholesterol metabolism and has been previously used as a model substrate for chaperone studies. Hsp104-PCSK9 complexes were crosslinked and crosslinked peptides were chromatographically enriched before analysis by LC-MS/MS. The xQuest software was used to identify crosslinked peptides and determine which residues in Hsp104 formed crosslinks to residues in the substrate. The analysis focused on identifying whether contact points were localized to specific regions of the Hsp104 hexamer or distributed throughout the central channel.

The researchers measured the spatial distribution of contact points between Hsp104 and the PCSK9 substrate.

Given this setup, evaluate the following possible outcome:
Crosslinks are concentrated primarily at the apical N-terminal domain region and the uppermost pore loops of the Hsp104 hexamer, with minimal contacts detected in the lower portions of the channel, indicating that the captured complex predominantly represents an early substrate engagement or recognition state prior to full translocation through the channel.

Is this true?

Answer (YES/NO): NO